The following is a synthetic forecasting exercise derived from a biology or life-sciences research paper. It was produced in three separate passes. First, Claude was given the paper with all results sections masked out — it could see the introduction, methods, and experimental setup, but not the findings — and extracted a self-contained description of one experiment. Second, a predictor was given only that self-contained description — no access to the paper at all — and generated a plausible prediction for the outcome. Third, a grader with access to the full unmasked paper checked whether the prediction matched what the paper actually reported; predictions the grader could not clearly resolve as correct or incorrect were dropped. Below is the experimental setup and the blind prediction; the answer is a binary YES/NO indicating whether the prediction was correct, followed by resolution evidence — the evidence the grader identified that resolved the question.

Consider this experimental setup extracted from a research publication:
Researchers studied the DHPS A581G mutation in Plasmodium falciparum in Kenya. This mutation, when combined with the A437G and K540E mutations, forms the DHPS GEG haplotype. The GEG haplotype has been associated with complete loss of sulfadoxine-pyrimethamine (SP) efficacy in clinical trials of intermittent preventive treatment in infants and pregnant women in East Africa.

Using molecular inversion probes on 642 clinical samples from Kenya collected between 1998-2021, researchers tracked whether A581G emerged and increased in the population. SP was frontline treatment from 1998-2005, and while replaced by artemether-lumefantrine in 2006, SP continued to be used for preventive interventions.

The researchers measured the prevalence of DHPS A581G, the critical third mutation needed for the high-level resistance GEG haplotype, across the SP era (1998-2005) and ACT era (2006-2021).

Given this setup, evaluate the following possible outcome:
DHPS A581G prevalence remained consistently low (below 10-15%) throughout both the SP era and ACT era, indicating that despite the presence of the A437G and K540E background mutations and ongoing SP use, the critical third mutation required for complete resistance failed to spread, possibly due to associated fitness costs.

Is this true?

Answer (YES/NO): YES